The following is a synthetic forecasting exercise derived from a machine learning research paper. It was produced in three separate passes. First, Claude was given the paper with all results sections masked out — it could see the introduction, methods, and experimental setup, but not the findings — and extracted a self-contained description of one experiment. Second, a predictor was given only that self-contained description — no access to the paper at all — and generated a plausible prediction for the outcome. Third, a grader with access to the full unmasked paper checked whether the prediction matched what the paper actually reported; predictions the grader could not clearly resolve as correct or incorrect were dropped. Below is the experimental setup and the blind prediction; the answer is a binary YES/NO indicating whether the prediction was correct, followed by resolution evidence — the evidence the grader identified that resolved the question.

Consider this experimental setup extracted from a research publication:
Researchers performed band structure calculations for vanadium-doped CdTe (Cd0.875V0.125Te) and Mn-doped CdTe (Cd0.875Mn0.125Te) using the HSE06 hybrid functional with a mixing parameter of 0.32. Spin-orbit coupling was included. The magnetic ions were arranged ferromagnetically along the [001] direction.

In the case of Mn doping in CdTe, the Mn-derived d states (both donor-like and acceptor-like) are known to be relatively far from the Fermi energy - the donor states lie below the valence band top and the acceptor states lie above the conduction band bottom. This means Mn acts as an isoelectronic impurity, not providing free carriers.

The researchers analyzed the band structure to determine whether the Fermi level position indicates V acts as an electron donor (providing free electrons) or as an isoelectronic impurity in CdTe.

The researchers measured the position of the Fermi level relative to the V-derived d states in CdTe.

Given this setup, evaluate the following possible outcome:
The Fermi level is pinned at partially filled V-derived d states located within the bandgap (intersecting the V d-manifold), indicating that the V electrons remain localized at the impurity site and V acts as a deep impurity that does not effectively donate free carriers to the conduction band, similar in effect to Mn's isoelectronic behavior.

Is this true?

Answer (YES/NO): NO